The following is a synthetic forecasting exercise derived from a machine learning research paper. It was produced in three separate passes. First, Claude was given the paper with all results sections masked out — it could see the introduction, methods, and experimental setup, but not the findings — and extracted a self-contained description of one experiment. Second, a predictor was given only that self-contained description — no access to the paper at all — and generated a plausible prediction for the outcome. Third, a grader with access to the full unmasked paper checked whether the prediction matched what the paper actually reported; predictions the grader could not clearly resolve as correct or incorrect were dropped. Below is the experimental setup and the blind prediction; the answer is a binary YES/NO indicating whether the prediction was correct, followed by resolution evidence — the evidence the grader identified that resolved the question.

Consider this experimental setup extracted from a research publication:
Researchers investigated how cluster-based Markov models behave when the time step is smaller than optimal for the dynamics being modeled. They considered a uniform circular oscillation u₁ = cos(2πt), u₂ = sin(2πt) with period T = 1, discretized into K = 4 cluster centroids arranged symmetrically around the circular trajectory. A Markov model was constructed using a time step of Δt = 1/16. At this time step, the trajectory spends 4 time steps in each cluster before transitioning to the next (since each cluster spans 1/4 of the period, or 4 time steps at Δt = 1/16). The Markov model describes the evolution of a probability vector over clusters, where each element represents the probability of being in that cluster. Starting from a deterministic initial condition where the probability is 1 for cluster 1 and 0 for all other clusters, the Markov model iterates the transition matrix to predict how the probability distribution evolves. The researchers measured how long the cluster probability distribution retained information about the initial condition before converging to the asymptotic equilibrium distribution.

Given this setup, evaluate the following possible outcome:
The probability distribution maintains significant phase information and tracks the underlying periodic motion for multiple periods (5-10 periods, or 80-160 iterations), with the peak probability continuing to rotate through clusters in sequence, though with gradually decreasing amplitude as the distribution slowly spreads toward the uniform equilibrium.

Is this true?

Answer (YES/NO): NO